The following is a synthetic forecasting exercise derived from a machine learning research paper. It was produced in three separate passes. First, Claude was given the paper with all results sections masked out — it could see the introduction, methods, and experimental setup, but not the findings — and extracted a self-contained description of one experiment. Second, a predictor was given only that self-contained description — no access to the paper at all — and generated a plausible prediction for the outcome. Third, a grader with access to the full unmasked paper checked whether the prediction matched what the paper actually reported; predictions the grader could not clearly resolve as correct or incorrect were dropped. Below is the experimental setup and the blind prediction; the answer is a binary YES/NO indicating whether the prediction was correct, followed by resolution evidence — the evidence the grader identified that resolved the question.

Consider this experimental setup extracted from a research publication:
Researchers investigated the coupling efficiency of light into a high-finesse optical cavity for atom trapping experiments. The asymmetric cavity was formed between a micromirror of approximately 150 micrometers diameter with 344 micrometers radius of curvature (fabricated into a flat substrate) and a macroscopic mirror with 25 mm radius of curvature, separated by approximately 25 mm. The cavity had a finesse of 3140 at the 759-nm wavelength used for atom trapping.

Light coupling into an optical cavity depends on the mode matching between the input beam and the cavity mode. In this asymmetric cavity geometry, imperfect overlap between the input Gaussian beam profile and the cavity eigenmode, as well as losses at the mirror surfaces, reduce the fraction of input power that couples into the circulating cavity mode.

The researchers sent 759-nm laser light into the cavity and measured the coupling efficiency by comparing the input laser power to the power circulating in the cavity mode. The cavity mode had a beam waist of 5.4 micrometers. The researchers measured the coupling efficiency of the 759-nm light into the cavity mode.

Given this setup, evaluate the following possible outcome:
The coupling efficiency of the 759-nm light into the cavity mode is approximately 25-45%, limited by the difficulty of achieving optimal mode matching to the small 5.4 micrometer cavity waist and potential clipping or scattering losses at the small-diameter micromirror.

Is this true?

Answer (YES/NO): NO